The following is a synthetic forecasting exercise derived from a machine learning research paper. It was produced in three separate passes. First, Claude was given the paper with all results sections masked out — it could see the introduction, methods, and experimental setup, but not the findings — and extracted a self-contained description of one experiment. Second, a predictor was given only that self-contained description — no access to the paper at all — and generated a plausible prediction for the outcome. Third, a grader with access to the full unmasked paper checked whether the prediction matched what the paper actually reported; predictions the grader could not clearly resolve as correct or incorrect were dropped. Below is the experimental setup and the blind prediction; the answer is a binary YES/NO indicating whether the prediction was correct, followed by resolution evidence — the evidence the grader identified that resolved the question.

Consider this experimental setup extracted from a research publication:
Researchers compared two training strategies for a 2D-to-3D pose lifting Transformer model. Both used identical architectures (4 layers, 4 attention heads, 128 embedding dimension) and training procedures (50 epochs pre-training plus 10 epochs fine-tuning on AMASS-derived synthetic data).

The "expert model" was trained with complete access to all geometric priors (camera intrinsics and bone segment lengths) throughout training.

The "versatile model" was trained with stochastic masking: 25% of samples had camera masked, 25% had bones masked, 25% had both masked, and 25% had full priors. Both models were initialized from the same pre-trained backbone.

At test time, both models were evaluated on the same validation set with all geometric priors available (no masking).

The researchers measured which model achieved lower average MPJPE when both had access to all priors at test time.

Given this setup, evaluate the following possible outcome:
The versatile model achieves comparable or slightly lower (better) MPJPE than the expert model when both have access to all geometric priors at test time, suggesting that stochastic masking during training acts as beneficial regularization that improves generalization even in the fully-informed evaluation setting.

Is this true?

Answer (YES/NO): YES